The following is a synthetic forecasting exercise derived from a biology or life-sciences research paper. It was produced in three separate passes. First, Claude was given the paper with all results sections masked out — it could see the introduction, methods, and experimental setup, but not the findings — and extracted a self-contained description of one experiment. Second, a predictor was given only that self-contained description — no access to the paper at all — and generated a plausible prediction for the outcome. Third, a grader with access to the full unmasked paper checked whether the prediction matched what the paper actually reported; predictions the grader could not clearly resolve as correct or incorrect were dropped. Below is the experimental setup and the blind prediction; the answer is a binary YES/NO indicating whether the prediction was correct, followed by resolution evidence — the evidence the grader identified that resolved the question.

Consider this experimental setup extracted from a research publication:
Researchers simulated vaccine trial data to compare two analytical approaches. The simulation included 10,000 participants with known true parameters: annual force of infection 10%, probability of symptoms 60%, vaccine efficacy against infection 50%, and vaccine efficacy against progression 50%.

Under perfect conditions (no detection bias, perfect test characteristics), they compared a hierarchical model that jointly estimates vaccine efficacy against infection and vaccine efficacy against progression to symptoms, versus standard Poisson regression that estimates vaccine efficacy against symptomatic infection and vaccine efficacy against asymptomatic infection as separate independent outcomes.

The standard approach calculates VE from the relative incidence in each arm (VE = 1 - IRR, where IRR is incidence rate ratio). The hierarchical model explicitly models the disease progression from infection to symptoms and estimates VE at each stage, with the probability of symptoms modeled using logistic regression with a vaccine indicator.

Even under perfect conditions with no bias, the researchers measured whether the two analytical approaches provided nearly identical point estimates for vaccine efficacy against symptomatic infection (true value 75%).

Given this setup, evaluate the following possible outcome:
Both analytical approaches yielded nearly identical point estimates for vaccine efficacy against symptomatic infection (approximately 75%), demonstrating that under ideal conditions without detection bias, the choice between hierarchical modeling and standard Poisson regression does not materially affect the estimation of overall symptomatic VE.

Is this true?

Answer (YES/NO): YES